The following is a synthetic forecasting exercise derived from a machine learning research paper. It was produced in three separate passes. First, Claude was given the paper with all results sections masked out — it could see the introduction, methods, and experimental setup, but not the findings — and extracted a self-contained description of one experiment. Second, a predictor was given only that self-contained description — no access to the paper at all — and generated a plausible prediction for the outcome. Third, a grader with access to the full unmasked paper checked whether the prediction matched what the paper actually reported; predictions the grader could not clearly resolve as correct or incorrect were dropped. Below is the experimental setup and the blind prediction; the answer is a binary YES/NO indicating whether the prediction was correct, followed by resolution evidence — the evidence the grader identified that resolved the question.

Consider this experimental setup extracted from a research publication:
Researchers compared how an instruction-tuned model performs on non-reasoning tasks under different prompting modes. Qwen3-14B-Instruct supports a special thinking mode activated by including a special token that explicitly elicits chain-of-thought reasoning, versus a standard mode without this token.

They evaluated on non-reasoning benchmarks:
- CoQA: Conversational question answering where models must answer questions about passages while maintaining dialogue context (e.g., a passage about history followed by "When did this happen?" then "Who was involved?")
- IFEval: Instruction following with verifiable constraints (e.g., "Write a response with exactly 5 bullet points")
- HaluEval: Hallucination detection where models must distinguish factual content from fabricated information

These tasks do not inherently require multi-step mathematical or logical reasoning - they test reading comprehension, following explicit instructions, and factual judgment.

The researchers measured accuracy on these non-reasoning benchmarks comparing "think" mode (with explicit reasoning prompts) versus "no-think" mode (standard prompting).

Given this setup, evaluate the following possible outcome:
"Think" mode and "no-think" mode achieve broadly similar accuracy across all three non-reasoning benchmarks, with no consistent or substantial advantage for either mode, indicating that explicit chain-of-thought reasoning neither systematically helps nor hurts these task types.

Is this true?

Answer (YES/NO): NO